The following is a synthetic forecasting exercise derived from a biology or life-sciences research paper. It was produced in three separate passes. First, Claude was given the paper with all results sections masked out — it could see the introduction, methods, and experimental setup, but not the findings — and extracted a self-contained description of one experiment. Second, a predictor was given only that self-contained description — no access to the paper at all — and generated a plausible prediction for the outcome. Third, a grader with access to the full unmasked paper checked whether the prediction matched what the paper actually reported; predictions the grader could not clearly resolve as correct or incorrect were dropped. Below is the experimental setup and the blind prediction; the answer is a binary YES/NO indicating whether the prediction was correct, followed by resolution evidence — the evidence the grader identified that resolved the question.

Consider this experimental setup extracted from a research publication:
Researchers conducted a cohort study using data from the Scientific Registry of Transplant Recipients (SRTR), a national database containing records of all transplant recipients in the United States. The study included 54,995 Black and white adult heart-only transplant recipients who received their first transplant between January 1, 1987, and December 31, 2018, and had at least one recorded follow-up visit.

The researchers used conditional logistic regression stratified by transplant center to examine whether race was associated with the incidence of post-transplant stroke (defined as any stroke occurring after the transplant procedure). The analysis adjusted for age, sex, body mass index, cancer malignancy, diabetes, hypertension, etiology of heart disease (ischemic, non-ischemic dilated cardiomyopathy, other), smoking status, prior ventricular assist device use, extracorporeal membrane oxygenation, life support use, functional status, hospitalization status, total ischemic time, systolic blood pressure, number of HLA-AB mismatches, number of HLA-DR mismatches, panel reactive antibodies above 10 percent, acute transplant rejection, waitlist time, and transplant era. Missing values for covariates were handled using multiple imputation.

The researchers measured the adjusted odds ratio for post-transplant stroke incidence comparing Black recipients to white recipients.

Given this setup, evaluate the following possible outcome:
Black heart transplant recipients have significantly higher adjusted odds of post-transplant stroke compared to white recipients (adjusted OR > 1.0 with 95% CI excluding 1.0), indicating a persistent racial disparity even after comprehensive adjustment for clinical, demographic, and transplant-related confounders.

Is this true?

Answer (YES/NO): NO